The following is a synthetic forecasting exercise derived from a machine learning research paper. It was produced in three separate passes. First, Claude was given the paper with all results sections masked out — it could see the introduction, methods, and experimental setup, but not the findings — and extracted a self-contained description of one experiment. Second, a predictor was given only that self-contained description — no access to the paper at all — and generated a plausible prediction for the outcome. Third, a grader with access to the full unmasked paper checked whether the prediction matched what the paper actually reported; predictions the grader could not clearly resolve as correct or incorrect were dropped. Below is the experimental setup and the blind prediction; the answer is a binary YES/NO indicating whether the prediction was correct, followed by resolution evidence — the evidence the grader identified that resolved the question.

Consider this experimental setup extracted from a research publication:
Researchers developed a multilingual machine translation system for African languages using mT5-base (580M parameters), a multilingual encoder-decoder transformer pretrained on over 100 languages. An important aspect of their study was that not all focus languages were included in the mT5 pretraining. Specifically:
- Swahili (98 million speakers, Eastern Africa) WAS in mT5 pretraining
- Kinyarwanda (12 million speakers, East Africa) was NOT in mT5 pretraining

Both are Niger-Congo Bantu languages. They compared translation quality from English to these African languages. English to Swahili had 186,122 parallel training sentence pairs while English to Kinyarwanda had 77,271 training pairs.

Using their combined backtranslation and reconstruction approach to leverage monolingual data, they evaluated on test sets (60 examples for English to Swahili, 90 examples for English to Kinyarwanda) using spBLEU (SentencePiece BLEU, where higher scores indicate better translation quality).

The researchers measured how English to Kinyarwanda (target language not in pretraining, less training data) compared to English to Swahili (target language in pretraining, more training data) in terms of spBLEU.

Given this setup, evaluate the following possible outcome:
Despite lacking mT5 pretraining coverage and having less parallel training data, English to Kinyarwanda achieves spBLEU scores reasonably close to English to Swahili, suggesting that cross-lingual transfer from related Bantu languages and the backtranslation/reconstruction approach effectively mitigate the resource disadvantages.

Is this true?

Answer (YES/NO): NO